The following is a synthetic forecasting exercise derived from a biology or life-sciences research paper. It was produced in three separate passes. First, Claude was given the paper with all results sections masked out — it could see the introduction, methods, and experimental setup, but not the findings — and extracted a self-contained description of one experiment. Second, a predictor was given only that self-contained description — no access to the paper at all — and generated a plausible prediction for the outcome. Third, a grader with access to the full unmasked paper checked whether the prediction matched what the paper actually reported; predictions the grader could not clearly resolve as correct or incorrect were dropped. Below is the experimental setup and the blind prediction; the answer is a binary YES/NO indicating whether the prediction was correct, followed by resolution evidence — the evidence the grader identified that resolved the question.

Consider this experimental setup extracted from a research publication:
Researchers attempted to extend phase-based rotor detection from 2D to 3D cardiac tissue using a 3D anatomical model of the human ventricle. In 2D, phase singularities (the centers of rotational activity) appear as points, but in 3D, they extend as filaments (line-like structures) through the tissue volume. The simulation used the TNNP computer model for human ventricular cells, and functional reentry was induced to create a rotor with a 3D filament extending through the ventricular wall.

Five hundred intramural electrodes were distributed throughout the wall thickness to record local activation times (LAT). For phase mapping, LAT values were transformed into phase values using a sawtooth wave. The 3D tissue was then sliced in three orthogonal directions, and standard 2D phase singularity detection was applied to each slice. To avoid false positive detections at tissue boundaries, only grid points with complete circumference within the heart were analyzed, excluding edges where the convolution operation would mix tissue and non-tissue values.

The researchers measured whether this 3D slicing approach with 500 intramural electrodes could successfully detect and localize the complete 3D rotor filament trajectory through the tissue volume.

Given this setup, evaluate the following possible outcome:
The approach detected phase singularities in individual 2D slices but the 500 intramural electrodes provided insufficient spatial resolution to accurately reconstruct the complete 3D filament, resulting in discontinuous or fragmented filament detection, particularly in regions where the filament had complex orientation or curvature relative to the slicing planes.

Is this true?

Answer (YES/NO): NO